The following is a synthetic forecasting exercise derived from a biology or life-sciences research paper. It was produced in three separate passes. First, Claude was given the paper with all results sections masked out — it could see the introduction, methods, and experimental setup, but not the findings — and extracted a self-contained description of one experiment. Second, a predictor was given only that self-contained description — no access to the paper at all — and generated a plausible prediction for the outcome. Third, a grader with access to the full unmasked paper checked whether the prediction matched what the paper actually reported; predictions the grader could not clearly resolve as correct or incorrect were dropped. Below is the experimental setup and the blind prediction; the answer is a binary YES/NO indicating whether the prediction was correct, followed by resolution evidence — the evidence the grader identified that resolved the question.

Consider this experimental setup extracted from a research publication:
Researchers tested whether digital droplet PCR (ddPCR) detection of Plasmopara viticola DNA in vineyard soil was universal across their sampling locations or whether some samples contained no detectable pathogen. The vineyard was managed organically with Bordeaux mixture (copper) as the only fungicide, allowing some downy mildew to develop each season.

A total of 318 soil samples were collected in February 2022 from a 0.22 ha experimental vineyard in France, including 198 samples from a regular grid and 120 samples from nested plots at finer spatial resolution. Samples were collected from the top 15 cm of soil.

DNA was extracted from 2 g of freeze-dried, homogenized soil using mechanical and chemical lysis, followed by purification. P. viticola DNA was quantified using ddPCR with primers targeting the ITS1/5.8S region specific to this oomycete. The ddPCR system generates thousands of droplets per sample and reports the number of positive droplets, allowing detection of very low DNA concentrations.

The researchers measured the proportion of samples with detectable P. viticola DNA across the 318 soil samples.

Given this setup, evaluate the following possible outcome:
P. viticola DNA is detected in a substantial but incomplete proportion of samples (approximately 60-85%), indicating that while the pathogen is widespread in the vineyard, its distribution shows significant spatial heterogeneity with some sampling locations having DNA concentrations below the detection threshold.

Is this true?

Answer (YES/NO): NO